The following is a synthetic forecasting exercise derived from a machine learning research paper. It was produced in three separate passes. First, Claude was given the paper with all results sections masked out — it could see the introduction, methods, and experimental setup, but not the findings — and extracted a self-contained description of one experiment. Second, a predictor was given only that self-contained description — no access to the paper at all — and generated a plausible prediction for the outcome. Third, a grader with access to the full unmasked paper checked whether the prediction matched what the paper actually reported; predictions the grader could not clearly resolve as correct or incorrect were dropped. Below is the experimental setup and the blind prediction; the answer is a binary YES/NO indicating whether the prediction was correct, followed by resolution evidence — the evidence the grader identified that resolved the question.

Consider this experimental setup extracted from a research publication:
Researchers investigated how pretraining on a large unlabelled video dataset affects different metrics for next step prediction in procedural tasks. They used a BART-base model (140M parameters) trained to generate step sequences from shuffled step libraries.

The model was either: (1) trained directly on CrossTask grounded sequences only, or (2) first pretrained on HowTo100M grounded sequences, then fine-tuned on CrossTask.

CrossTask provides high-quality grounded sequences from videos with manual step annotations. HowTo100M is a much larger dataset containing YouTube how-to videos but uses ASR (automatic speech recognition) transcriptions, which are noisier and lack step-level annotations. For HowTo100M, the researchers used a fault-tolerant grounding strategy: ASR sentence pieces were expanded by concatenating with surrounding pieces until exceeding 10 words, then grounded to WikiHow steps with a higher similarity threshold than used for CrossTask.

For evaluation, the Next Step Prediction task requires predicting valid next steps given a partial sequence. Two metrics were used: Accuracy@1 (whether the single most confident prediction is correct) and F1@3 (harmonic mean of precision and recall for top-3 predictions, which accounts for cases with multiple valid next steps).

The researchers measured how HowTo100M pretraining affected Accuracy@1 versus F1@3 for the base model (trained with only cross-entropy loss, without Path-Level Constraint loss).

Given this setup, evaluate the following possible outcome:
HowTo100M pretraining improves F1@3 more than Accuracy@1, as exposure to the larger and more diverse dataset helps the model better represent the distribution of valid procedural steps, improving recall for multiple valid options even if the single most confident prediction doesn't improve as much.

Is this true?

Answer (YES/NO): NO